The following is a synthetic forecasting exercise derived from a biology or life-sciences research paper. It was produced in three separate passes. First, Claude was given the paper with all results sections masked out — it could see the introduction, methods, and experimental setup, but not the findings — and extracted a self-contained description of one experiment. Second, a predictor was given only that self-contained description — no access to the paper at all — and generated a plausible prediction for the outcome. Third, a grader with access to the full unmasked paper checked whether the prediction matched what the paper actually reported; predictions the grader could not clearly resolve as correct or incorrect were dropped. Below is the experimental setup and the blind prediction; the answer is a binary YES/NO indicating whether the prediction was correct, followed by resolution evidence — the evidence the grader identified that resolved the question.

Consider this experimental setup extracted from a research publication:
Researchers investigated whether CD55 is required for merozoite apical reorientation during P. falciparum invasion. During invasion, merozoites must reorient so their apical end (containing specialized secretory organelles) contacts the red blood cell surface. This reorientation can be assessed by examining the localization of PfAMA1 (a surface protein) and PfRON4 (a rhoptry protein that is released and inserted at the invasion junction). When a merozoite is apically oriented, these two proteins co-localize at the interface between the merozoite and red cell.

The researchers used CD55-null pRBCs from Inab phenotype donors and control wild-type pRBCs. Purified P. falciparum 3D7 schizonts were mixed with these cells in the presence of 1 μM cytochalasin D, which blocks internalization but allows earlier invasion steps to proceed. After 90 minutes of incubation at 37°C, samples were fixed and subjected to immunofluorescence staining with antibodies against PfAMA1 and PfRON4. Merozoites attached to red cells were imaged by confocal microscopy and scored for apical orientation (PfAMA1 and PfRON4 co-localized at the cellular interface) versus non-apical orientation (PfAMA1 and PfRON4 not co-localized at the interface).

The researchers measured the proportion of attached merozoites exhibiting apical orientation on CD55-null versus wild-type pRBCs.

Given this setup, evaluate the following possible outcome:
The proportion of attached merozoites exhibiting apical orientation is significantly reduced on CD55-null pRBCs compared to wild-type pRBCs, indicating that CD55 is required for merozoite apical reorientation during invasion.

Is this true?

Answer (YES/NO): NO